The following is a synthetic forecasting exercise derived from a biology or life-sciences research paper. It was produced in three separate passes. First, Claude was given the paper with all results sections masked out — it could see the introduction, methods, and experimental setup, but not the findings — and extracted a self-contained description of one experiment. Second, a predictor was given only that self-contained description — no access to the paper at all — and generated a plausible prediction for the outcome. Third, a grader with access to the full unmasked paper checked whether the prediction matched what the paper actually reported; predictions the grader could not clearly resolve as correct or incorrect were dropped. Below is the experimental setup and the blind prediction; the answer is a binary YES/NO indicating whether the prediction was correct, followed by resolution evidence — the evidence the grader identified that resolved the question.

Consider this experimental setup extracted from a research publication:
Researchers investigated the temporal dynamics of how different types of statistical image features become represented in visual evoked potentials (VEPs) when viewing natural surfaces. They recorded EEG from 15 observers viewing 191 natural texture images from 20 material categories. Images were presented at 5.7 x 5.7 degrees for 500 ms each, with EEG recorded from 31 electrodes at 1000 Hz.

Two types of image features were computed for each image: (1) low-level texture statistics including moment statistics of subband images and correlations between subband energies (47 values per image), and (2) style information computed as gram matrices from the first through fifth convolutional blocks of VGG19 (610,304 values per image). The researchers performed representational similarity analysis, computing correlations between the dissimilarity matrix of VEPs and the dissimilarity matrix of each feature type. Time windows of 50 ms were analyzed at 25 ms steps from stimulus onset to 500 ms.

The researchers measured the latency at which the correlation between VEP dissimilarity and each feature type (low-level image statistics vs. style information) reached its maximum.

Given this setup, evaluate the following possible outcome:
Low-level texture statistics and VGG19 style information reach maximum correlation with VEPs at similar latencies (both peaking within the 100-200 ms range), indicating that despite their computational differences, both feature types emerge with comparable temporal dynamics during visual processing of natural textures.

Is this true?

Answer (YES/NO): NO